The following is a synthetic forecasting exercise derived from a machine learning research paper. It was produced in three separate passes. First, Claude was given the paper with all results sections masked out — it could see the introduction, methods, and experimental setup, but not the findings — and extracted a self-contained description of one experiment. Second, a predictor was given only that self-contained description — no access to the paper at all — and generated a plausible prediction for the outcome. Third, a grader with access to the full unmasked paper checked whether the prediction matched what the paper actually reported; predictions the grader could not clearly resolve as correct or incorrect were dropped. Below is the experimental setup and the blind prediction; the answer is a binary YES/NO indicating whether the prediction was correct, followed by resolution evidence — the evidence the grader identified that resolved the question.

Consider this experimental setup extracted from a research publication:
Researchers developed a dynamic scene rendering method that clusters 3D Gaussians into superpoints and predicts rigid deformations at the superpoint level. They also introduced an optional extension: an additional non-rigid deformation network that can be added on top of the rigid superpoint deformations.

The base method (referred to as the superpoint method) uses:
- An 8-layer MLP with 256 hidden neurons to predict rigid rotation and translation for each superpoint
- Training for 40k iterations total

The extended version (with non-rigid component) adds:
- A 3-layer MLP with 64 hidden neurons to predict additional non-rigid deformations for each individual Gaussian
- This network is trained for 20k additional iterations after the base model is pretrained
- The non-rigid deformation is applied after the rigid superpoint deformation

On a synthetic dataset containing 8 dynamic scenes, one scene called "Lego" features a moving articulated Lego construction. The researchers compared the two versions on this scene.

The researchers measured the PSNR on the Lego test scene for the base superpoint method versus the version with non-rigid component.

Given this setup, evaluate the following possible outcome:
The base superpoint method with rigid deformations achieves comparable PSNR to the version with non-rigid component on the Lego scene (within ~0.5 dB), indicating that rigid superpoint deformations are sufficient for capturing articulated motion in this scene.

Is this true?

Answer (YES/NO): NO